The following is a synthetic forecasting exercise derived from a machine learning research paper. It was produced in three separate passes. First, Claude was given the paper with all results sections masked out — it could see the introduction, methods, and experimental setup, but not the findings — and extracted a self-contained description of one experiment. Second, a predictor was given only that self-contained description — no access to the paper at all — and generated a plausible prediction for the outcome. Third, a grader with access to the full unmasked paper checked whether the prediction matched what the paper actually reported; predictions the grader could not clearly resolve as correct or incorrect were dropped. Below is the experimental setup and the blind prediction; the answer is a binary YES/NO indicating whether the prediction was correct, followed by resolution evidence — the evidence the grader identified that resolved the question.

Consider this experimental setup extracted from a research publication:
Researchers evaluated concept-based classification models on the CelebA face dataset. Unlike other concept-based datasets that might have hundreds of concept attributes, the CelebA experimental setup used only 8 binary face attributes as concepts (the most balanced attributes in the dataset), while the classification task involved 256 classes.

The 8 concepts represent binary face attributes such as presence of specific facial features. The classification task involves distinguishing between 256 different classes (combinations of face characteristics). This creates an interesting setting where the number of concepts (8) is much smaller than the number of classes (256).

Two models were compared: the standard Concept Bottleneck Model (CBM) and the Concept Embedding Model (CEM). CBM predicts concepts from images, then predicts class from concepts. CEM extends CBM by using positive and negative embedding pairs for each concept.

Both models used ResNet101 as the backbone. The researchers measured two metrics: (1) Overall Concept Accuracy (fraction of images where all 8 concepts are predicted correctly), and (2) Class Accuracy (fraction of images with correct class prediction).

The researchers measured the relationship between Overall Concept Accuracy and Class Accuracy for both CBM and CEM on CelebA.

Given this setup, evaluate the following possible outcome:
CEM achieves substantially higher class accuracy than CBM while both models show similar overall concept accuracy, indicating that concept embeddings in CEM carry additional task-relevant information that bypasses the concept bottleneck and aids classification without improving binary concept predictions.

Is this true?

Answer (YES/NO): NO